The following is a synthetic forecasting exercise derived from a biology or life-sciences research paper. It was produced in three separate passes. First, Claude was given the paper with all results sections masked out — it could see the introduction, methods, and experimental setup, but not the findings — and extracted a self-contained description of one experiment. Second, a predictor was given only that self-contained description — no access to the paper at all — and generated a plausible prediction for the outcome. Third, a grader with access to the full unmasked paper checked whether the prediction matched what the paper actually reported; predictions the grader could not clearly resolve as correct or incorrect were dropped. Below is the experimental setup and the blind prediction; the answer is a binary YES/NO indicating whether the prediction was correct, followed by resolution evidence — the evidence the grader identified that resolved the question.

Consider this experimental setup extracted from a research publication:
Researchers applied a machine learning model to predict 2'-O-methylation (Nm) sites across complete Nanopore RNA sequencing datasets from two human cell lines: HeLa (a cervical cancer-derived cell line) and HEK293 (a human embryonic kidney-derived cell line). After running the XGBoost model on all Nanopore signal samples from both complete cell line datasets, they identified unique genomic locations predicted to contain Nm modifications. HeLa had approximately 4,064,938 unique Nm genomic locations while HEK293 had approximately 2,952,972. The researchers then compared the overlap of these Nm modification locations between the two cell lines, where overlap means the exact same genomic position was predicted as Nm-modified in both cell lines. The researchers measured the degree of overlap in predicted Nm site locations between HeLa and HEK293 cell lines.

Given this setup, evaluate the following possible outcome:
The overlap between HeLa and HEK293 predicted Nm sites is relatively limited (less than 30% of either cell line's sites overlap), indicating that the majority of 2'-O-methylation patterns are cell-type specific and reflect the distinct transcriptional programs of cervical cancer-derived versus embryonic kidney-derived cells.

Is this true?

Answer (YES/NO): NO